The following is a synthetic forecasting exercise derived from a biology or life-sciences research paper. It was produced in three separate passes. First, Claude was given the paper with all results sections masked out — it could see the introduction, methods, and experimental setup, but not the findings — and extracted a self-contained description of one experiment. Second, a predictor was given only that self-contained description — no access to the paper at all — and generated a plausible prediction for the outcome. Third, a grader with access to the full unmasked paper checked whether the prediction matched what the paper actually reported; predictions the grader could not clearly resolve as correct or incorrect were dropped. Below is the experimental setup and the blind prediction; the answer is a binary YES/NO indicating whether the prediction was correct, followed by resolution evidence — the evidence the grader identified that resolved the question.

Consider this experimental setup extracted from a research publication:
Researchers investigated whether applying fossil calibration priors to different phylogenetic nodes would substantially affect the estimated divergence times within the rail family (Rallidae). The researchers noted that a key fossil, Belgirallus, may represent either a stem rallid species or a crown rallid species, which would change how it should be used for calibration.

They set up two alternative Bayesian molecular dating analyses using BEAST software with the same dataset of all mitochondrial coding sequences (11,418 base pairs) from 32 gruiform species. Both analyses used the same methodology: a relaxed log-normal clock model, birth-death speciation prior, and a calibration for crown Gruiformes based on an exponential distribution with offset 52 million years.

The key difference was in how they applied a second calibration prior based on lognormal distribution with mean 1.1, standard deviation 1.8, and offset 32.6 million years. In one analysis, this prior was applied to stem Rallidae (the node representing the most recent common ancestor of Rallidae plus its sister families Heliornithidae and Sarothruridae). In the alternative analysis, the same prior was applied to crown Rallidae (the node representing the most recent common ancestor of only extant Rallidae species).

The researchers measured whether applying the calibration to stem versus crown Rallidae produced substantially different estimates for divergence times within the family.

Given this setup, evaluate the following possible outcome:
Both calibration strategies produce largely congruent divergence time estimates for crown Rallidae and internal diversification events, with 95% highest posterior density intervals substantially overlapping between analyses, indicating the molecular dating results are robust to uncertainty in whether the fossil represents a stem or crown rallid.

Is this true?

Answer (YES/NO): YES